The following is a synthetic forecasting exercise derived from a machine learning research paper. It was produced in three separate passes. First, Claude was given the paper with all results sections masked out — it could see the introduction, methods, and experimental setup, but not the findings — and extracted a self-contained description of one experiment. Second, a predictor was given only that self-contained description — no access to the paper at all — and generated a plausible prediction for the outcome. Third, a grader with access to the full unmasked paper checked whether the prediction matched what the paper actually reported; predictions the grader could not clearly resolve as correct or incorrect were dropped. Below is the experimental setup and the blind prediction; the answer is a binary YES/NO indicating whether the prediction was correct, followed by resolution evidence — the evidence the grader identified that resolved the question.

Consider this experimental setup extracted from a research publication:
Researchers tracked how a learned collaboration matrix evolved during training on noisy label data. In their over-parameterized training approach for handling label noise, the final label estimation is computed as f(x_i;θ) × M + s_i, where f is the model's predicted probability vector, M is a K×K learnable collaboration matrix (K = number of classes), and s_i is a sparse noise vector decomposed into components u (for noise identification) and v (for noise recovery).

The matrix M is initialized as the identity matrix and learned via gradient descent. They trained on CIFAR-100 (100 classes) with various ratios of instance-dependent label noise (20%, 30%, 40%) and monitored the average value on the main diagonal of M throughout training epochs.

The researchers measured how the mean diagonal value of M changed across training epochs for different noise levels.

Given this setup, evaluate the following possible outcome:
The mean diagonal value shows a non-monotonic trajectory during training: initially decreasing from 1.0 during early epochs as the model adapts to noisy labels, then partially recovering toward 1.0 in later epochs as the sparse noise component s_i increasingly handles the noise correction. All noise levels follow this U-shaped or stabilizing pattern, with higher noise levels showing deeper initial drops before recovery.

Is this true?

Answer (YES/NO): NO